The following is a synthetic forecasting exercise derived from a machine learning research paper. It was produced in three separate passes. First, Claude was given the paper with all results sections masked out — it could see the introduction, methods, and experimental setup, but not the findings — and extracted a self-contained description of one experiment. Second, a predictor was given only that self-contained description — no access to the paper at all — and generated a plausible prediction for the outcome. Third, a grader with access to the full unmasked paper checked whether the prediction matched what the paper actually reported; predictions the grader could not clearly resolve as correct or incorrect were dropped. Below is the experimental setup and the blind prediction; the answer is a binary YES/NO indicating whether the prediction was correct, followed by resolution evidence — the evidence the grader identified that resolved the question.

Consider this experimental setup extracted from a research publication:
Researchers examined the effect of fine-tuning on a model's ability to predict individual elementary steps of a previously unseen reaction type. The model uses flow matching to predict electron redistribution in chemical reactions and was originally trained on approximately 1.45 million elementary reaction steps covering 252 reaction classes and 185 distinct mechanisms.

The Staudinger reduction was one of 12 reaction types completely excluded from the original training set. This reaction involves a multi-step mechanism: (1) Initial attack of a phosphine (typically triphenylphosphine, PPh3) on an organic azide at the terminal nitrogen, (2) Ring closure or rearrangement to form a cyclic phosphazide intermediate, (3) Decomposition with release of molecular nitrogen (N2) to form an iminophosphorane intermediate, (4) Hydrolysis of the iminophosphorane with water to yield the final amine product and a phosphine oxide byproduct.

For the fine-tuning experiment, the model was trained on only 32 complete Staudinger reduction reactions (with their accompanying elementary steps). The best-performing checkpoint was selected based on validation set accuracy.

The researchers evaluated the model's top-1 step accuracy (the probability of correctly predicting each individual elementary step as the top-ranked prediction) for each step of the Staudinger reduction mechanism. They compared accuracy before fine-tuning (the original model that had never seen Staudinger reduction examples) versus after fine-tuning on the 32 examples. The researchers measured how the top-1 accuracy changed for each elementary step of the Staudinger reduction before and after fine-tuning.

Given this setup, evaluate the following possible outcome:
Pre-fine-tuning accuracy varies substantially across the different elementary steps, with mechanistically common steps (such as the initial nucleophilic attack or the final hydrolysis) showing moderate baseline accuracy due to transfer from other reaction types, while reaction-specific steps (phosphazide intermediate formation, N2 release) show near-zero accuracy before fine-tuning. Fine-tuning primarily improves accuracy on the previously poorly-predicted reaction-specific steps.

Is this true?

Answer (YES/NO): NO